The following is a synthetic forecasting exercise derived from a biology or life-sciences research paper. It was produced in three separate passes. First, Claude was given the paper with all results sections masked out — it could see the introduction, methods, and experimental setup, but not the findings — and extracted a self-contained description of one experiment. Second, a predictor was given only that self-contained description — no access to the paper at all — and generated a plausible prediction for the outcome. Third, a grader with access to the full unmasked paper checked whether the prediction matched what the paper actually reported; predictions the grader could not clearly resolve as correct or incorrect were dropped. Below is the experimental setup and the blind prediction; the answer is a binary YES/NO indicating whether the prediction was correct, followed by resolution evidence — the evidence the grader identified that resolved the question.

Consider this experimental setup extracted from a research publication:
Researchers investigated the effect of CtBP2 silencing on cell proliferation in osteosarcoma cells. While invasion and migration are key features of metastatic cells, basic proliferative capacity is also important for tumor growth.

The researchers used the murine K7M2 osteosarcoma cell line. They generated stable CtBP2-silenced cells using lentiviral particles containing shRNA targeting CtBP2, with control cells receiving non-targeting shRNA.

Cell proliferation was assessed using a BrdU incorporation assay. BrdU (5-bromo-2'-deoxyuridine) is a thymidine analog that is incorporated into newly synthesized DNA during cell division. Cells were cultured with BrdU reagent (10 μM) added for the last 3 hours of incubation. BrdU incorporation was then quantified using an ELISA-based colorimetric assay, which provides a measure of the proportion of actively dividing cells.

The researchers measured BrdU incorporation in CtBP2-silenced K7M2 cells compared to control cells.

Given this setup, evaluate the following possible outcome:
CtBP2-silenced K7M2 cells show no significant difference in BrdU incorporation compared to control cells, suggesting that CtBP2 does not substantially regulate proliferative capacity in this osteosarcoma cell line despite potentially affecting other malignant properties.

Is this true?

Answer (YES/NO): YES